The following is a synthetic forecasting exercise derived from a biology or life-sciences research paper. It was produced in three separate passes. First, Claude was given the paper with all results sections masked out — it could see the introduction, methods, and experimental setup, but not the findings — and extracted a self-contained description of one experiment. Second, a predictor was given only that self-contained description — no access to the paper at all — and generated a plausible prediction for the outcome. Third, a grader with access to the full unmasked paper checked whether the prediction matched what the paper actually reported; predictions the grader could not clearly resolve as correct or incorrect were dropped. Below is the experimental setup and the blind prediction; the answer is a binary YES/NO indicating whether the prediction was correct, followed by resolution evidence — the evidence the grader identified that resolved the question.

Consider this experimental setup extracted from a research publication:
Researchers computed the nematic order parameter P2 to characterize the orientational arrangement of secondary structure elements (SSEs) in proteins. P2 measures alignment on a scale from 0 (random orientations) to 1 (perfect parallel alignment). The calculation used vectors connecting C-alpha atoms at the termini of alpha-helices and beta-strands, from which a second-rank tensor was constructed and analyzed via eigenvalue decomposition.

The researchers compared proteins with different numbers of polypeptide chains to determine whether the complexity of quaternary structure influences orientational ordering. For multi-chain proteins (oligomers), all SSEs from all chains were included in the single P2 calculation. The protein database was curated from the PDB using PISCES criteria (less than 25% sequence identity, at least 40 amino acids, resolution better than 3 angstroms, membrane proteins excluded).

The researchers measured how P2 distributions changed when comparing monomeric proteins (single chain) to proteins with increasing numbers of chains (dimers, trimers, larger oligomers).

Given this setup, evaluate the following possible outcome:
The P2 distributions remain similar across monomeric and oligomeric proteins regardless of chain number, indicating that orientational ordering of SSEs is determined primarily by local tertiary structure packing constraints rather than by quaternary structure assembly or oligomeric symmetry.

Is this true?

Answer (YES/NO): NO